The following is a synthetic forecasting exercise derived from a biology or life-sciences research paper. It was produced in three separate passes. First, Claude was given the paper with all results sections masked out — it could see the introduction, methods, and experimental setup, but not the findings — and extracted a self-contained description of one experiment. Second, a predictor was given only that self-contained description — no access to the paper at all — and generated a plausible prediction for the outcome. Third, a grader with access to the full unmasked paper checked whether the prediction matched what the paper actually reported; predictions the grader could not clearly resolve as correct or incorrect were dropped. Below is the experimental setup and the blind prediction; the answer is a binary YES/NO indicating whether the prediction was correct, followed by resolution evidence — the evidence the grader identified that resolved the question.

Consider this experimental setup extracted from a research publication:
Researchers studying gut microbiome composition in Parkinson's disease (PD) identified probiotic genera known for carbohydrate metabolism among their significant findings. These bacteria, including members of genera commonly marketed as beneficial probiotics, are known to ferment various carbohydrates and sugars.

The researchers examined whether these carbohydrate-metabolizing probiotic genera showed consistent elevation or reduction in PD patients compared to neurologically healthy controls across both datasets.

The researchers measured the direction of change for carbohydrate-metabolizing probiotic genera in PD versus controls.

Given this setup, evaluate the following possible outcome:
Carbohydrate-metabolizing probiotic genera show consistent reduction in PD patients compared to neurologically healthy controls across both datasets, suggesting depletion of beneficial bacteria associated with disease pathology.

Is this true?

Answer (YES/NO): NO